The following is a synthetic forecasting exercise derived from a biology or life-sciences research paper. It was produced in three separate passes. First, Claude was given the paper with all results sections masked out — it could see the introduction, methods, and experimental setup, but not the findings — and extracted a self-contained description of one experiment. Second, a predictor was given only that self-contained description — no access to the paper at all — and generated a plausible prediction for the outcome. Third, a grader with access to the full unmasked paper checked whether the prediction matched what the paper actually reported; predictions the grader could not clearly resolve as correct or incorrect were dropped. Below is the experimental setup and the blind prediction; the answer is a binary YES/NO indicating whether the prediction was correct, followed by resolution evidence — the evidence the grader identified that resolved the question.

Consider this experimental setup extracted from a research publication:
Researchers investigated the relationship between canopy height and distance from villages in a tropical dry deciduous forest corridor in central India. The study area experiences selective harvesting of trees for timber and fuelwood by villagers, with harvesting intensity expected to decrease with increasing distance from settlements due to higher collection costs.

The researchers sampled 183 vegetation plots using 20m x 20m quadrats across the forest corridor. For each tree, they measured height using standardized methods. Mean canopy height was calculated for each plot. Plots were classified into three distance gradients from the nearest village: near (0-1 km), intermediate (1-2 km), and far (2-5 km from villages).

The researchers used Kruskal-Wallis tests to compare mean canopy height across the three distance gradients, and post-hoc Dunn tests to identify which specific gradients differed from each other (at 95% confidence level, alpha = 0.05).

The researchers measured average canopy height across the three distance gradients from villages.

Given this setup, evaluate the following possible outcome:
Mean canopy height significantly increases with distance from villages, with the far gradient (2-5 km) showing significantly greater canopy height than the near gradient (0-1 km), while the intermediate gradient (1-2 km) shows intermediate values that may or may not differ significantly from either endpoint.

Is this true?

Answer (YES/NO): NO